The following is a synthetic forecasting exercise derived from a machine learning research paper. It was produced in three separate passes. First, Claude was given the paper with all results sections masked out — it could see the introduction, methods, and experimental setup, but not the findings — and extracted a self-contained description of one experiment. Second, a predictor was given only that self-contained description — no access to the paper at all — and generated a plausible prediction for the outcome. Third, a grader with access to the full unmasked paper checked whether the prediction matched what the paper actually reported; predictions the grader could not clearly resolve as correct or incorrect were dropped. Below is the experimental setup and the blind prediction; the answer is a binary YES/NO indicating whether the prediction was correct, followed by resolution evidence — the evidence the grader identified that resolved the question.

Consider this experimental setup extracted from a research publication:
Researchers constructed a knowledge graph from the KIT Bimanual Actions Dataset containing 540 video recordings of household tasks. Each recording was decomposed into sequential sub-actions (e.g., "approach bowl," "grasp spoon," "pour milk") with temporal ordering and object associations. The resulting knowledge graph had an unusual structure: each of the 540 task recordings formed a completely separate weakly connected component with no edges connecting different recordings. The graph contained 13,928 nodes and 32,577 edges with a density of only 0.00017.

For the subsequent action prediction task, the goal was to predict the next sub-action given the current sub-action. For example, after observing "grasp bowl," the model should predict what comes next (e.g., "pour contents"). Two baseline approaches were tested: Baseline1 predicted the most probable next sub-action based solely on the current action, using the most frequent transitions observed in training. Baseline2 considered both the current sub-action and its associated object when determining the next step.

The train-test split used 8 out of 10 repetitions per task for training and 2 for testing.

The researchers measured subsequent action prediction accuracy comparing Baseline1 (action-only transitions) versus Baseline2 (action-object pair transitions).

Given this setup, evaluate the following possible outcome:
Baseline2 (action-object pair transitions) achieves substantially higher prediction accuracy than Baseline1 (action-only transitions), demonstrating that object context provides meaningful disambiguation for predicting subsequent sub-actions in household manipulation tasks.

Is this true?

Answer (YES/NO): YES